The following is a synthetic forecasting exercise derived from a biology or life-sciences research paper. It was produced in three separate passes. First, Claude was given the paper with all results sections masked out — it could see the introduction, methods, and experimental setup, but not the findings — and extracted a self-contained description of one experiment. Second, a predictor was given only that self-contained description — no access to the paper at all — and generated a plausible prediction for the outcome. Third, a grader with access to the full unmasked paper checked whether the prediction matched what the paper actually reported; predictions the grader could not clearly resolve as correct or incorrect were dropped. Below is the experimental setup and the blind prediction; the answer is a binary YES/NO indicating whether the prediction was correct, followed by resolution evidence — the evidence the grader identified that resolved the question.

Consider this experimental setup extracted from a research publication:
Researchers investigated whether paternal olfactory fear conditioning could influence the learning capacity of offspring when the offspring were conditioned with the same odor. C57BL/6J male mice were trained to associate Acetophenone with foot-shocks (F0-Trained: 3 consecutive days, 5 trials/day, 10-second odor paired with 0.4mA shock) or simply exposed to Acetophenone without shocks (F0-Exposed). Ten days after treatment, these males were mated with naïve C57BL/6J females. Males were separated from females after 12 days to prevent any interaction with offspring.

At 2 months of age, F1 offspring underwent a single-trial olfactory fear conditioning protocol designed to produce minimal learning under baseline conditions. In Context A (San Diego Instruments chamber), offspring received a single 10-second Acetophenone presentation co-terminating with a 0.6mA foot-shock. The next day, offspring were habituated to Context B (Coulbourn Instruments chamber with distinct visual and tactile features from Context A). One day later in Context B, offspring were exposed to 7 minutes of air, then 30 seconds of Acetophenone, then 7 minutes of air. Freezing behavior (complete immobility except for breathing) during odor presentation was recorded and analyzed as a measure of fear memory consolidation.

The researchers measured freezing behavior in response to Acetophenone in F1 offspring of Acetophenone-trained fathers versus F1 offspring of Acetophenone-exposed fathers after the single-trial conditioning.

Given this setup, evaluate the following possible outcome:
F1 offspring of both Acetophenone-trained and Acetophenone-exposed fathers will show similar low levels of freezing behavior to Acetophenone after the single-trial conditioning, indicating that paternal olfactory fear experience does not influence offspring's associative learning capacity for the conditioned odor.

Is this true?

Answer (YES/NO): NO